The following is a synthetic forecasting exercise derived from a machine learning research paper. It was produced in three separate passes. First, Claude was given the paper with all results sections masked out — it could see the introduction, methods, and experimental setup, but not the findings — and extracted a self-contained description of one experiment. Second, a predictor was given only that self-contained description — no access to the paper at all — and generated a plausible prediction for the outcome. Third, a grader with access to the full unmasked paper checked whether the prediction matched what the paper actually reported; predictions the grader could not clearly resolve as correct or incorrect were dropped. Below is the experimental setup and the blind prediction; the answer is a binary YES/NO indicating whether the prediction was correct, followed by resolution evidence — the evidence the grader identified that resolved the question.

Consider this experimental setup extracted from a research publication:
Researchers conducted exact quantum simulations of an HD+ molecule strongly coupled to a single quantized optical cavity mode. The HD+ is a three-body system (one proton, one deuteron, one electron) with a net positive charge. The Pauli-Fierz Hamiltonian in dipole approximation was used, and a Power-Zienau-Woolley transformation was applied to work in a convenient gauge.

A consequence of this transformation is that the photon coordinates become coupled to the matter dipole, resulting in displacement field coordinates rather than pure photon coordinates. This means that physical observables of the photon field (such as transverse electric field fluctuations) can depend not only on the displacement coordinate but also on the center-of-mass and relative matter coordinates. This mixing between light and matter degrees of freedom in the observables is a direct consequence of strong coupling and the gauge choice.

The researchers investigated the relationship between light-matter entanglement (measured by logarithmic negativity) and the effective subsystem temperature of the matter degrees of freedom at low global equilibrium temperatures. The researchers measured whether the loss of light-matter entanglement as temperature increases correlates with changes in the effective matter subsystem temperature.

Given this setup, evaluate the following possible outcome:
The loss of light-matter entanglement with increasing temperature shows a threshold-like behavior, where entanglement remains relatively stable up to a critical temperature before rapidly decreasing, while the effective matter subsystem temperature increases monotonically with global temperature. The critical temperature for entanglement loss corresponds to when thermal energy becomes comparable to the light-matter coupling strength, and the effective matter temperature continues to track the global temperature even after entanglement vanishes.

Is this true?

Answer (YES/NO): NO